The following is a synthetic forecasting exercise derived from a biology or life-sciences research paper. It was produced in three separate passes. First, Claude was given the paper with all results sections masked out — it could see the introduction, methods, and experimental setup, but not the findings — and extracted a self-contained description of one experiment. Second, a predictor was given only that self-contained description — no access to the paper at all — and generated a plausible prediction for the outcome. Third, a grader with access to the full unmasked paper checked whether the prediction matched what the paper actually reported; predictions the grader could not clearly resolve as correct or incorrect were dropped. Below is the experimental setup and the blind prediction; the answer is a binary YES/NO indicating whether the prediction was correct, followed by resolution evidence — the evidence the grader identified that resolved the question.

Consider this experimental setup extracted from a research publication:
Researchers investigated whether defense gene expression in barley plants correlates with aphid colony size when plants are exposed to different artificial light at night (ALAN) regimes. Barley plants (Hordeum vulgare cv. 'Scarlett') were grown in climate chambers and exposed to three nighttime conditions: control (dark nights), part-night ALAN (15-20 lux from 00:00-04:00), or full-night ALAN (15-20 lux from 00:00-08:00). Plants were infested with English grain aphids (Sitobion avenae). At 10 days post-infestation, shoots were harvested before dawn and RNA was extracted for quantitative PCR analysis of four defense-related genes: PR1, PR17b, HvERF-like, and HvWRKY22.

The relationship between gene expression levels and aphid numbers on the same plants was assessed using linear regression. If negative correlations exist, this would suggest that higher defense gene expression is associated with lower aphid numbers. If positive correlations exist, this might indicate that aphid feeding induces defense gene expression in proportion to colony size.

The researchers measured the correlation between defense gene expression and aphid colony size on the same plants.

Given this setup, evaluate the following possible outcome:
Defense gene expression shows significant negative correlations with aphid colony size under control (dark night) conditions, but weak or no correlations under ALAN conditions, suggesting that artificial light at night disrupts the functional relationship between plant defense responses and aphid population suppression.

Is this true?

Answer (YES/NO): NO